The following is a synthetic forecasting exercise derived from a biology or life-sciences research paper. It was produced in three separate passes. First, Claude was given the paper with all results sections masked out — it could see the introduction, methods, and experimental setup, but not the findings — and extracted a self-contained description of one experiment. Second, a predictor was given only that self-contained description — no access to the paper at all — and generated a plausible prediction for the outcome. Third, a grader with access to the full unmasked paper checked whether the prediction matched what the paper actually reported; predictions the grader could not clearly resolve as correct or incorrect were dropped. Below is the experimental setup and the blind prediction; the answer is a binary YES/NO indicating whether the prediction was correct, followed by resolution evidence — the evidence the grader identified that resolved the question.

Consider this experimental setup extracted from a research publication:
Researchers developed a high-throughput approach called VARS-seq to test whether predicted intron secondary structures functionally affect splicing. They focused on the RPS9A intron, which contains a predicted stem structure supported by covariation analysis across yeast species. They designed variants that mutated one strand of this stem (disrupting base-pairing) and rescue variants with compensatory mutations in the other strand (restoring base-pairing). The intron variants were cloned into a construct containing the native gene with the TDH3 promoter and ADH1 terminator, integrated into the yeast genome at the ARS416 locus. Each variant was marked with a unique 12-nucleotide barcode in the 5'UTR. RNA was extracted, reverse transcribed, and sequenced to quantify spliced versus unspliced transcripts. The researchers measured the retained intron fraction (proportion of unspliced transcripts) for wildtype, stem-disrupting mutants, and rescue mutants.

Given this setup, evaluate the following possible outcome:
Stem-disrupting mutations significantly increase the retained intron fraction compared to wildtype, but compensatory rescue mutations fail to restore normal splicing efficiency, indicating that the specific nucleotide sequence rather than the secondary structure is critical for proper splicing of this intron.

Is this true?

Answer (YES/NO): NO